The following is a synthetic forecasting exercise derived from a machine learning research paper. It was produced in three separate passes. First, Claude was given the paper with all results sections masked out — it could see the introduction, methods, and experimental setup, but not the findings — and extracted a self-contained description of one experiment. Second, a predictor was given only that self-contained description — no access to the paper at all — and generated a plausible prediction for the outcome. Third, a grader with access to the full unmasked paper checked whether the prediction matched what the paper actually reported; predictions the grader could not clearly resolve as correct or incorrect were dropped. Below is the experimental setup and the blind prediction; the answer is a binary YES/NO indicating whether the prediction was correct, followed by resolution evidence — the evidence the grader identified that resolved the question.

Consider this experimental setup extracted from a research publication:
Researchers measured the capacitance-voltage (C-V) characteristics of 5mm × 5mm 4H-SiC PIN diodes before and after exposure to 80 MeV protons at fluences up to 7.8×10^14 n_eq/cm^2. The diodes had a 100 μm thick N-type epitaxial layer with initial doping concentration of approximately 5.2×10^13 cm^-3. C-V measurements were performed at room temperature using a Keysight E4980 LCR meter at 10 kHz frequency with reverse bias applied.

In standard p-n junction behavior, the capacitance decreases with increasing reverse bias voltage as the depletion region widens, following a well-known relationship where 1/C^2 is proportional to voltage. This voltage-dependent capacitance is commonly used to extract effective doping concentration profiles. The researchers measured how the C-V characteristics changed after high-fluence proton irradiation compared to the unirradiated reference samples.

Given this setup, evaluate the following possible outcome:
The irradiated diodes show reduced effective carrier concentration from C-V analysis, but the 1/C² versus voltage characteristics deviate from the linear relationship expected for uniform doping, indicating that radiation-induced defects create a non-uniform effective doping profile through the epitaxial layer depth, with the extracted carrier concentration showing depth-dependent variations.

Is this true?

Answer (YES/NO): NO